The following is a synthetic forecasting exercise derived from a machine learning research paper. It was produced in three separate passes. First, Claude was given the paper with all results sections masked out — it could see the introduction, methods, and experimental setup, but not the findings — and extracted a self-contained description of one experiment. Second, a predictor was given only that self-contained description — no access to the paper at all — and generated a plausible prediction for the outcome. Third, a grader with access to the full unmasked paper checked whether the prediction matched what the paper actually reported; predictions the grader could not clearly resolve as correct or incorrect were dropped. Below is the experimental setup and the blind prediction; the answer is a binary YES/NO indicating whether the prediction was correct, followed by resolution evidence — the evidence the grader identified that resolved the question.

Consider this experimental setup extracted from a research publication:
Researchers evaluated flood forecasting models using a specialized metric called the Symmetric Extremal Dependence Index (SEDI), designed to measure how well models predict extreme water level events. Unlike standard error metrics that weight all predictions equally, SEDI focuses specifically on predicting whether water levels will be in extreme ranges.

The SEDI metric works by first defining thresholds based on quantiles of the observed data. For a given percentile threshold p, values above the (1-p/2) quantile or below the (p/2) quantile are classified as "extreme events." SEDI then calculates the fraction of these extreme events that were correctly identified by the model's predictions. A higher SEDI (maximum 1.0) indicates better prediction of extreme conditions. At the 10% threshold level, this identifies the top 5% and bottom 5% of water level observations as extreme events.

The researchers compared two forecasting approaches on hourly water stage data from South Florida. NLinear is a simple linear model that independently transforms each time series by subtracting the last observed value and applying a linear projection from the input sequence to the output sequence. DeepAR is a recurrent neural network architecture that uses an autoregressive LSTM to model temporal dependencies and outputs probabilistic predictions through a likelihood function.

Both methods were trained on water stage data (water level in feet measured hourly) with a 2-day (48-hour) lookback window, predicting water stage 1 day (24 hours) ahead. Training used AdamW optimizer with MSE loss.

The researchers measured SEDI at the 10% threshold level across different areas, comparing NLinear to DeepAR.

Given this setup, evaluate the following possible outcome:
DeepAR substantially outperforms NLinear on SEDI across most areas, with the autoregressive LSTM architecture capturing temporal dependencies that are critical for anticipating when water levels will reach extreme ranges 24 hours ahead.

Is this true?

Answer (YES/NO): NO